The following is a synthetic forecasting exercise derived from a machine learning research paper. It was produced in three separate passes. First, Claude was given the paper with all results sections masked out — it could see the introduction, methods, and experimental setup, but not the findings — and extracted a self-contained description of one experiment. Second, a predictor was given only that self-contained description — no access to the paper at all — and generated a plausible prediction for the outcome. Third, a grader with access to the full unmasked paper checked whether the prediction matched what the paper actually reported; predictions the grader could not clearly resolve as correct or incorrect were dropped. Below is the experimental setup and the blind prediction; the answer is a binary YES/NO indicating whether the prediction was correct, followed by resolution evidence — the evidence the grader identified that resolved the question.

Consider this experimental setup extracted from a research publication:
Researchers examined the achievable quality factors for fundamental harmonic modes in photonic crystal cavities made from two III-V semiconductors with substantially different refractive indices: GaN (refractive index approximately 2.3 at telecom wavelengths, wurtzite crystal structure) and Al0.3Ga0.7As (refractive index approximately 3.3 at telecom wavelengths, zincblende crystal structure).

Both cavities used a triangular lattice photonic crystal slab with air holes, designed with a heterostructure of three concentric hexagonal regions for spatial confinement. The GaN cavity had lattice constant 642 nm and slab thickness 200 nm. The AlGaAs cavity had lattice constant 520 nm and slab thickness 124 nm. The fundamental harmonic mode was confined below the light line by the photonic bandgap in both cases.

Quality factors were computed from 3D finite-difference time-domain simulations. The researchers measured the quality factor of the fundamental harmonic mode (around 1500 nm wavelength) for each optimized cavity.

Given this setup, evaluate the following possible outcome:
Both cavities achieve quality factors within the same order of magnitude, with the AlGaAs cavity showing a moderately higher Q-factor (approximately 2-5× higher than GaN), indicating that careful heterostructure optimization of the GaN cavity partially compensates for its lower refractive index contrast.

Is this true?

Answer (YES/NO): YES